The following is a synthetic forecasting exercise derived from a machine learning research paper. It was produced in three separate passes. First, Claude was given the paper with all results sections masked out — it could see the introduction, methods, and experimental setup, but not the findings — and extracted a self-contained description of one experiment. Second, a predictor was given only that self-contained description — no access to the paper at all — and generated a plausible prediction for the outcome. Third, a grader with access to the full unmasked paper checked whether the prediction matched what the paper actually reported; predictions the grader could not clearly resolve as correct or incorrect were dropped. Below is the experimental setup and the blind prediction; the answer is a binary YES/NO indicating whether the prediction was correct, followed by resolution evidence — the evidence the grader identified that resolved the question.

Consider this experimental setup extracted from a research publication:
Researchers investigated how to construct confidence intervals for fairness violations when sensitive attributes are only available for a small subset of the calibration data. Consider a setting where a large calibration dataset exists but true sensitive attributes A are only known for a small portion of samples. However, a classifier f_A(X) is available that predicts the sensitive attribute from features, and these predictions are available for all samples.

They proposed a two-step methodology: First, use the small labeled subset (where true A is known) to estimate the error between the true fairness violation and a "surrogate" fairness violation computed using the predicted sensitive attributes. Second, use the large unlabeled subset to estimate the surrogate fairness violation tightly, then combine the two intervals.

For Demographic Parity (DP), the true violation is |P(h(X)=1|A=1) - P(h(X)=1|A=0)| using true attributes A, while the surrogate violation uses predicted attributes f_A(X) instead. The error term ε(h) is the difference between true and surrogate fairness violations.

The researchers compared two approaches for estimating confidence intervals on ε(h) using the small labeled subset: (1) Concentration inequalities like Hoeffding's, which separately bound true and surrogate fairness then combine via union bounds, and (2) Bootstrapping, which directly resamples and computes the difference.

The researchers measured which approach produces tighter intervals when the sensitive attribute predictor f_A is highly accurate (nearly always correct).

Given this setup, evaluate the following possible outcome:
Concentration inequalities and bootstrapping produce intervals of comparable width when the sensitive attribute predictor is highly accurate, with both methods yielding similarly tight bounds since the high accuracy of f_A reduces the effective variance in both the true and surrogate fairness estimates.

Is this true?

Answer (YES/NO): NO